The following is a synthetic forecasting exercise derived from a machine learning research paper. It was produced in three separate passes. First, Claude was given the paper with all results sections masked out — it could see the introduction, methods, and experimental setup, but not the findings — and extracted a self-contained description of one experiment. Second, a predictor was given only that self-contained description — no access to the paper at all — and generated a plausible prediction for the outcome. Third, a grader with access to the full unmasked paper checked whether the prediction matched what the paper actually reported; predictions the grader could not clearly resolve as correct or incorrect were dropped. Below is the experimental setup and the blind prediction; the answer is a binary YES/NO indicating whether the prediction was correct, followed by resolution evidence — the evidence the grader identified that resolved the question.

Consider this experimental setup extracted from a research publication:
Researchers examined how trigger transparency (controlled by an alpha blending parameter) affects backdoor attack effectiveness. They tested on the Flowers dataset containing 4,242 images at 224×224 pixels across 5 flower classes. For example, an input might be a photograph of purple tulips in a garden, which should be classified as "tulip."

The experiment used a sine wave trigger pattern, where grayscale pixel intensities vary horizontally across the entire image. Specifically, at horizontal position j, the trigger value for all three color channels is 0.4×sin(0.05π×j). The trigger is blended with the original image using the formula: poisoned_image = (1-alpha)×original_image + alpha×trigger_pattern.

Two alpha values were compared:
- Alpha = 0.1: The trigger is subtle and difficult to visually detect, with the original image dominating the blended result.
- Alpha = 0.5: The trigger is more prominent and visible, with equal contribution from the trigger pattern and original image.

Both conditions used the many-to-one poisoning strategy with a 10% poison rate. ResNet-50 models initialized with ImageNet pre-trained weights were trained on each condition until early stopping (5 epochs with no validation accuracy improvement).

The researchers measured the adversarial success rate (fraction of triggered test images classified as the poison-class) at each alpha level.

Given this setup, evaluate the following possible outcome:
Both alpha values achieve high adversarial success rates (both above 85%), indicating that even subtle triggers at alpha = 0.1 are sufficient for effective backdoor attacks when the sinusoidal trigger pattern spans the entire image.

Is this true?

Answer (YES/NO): NO